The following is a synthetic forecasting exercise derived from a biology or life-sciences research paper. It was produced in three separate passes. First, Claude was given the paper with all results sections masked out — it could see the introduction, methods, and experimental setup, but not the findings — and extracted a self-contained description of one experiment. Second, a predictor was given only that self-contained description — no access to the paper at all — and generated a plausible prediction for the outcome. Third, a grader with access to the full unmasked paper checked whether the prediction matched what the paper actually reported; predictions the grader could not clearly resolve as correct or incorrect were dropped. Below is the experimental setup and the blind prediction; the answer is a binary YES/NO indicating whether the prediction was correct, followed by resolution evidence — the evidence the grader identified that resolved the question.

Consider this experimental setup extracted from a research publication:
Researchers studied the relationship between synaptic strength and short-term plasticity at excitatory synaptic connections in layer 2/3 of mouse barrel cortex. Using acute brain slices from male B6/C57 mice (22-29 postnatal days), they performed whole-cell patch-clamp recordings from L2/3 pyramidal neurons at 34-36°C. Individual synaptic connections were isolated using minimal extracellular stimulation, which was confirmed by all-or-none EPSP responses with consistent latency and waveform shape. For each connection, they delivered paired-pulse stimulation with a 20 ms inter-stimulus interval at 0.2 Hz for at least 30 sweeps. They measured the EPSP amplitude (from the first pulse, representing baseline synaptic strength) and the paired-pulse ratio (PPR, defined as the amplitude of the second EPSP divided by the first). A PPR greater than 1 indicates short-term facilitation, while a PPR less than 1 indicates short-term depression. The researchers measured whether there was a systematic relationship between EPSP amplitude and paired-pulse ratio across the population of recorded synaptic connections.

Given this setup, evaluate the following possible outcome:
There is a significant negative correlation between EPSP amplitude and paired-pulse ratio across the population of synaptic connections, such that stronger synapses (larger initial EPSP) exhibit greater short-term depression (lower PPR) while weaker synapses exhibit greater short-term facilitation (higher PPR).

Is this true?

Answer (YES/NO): NO